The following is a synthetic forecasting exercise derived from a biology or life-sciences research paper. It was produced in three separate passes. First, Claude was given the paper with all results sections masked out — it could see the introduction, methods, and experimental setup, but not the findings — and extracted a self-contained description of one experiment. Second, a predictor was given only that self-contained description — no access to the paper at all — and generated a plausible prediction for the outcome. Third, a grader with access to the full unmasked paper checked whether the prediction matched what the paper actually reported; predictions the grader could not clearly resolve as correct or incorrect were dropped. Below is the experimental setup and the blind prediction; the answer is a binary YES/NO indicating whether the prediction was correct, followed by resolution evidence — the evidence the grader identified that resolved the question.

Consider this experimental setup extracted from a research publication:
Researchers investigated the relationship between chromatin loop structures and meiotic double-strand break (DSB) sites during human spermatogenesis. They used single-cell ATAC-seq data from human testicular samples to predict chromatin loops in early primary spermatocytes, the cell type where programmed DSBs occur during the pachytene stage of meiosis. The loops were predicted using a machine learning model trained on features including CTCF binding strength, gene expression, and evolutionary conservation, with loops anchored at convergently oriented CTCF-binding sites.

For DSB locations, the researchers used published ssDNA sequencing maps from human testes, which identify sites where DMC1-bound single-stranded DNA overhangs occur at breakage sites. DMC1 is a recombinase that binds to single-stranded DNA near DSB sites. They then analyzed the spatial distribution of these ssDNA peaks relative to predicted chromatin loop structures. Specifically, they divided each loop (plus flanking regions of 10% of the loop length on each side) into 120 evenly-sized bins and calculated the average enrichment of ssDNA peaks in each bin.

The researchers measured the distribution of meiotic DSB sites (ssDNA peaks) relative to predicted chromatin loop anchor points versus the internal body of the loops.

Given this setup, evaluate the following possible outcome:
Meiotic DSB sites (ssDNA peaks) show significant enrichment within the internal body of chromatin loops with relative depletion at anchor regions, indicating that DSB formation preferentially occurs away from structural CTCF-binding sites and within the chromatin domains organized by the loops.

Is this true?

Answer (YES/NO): NO